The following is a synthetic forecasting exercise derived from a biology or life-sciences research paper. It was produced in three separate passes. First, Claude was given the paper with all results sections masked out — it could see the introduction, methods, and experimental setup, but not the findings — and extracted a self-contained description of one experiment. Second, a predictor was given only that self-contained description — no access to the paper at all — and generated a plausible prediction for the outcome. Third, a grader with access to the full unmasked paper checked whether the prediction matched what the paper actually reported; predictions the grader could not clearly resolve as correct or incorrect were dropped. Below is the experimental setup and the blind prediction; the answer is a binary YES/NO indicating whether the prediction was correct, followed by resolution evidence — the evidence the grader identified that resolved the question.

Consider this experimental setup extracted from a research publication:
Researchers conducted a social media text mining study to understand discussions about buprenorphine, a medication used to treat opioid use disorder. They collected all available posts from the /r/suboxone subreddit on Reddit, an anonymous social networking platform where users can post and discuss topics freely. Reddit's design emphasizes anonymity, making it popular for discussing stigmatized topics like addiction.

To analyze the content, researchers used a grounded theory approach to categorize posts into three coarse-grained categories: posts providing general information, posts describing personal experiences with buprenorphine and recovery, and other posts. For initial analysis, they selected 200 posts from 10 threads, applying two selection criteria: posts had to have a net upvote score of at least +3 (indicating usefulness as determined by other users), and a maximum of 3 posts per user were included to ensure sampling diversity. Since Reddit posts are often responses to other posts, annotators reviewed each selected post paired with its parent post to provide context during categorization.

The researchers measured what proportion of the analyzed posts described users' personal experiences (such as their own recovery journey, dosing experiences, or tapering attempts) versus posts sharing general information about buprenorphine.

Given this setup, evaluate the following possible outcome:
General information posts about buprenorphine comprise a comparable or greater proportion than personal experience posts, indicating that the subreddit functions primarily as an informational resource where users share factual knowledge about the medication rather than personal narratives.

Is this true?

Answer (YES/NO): NO